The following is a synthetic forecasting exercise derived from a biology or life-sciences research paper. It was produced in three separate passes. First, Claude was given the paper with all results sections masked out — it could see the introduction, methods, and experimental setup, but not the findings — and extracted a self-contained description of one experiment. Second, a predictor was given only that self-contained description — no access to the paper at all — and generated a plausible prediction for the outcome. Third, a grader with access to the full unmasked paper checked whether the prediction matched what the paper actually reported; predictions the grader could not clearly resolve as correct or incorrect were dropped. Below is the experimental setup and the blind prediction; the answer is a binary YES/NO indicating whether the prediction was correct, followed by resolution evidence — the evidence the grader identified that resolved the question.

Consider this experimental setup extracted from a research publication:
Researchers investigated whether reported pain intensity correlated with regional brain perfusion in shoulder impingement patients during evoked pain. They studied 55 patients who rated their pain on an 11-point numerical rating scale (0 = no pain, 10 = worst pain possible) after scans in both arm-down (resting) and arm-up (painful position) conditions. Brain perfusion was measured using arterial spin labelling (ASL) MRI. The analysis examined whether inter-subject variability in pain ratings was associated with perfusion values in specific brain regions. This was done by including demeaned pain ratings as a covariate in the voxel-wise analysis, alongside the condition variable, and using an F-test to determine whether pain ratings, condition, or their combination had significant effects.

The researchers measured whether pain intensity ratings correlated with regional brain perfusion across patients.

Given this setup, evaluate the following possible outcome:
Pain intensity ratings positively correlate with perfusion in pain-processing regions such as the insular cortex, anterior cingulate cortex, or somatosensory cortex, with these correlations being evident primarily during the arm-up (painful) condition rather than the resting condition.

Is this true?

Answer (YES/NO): NO